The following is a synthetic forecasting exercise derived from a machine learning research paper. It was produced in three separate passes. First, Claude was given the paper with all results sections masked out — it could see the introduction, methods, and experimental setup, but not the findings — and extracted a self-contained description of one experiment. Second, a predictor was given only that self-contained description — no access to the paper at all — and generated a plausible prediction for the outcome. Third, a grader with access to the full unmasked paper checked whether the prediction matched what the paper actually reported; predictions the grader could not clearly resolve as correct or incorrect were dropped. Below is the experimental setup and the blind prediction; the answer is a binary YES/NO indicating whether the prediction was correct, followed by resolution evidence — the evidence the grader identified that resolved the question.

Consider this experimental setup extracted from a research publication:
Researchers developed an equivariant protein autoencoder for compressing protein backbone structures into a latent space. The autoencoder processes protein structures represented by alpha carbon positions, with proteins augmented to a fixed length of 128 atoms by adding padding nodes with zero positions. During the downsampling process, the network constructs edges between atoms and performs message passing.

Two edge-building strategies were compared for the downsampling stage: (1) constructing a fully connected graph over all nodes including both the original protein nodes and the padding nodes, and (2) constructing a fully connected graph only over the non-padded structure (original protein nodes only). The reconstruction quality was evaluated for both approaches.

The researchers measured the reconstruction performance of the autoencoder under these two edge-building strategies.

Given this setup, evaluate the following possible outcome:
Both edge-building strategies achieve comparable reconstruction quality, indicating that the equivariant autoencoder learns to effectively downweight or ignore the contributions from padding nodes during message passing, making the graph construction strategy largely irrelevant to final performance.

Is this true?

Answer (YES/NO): NO